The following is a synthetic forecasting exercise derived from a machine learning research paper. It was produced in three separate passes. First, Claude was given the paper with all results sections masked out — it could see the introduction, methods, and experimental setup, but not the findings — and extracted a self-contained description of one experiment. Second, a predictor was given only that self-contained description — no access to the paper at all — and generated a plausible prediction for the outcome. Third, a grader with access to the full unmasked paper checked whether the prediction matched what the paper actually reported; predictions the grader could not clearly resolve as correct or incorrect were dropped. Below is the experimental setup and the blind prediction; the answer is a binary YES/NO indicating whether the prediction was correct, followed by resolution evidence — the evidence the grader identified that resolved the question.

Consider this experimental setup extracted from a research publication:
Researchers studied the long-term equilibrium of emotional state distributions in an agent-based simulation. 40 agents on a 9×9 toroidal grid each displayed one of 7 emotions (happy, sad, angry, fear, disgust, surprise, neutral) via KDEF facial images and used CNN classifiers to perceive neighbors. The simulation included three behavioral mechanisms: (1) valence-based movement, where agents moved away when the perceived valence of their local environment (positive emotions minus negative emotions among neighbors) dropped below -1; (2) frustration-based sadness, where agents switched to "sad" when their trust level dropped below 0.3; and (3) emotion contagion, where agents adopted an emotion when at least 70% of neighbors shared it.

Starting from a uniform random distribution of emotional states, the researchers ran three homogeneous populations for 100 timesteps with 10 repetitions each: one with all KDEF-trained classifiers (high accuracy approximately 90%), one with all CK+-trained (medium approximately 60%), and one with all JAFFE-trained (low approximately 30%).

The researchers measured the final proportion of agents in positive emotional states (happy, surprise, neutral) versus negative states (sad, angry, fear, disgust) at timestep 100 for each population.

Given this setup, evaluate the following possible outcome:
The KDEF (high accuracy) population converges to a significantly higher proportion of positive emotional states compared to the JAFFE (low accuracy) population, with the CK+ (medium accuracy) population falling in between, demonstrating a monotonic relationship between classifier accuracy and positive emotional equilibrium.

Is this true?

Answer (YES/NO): YES